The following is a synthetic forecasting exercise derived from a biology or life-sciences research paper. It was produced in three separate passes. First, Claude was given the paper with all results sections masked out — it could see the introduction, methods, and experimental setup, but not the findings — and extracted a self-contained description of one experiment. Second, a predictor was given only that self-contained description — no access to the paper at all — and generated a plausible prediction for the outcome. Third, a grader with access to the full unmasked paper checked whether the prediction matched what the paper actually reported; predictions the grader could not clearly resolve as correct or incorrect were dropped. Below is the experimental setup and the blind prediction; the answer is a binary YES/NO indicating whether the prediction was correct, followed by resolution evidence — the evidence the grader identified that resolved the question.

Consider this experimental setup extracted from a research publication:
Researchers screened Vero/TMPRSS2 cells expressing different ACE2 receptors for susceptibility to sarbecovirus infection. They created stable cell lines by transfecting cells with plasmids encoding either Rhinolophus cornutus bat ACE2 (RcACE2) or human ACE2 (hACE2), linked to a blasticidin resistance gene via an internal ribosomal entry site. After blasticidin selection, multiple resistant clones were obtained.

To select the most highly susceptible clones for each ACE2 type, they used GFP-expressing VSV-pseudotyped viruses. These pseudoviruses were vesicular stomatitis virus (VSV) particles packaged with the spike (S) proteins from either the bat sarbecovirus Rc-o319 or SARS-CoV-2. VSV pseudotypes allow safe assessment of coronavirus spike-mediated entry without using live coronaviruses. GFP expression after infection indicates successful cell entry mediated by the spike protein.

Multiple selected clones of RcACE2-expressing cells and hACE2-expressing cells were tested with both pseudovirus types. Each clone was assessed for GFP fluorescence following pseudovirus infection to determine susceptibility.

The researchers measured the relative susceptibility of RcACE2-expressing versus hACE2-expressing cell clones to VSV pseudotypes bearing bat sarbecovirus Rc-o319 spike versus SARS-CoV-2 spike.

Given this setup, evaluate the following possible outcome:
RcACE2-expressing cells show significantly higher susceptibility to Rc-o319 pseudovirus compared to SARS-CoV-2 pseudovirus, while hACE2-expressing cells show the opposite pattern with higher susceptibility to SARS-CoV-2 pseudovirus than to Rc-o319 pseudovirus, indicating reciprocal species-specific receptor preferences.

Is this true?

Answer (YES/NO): NO